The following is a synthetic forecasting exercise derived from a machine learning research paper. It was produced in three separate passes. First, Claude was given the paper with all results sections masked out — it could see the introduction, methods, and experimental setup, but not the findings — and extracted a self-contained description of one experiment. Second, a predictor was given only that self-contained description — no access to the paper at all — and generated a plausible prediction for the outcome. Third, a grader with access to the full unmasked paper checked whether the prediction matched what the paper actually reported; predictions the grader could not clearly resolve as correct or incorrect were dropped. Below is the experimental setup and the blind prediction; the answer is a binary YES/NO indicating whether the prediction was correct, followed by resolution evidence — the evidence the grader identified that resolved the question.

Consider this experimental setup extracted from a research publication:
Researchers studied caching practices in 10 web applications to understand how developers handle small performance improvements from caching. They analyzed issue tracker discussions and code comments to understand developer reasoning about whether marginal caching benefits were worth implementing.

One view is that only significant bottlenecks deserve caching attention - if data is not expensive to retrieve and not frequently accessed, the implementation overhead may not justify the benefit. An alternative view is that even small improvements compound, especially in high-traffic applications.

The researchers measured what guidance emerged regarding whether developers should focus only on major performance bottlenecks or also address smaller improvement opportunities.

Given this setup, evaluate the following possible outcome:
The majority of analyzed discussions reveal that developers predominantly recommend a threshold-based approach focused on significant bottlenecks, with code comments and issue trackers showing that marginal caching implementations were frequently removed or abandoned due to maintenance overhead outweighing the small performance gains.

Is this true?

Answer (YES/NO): NO